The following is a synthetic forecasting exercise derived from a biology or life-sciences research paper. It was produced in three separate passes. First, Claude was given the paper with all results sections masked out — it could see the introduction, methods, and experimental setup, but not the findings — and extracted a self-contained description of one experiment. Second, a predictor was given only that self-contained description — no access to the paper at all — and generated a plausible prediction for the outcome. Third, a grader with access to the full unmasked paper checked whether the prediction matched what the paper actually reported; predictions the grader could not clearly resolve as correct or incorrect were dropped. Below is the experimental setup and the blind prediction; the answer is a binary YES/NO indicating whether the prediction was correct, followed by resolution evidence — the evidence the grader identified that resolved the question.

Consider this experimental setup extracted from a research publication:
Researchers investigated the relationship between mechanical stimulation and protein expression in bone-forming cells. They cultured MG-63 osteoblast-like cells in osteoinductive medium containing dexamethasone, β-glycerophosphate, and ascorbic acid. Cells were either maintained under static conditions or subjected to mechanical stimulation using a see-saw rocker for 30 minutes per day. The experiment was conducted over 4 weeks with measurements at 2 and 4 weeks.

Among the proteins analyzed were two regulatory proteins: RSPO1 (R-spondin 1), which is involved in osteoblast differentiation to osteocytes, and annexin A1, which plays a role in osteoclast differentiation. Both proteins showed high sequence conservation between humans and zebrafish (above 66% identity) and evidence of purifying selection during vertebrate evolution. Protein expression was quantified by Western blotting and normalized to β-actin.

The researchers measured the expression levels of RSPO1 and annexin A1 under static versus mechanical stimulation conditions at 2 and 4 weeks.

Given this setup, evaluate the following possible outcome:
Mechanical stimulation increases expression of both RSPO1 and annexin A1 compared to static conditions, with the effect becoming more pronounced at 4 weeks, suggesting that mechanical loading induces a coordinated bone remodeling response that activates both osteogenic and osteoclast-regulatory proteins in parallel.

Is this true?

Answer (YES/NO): NO